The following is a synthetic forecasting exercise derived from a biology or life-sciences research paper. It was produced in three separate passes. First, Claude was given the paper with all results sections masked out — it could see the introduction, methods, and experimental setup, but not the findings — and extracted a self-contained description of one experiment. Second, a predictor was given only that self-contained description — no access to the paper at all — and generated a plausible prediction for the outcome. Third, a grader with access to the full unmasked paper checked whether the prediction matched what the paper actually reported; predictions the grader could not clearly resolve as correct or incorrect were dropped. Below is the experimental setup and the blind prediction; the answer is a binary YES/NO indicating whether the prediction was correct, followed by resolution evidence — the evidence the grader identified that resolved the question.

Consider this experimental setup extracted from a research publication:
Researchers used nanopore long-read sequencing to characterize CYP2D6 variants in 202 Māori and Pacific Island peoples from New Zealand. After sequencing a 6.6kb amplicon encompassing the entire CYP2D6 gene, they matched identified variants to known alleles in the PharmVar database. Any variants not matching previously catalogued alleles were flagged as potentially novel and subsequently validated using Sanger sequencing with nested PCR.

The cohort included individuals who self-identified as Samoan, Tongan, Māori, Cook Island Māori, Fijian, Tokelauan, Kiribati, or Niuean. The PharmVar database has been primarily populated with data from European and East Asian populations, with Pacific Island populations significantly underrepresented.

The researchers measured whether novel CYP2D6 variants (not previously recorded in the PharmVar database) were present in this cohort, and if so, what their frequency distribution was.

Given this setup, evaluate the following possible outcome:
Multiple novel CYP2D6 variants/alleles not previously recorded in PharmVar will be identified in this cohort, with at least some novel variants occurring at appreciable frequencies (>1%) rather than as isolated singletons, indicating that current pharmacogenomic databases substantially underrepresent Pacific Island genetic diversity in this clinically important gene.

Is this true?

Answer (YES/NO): YES